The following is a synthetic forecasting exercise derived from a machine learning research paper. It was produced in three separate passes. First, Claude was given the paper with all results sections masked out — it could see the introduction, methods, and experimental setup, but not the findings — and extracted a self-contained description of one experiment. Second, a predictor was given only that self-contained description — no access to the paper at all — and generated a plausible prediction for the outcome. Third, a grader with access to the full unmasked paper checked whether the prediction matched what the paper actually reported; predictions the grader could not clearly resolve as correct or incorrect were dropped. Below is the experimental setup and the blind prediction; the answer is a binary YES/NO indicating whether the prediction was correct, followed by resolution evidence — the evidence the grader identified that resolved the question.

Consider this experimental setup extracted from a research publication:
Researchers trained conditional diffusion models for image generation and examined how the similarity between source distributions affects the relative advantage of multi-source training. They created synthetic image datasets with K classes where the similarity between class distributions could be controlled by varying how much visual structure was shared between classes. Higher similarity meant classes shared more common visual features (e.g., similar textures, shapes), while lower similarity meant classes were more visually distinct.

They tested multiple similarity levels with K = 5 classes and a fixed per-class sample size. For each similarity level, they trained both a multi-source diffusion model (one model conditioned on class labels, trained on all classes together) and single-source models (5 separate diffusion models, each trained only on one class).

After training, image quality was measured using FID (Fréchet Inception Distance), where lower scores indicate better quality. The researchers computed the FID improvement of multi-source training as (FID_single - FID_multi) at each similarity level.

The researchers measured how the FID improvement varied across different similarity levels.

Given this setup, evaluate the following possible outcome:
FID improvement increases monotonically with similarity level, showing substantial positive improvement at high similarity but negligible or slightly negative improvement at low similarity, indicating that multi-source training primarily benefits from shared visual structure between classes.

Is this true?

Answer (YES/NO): NO